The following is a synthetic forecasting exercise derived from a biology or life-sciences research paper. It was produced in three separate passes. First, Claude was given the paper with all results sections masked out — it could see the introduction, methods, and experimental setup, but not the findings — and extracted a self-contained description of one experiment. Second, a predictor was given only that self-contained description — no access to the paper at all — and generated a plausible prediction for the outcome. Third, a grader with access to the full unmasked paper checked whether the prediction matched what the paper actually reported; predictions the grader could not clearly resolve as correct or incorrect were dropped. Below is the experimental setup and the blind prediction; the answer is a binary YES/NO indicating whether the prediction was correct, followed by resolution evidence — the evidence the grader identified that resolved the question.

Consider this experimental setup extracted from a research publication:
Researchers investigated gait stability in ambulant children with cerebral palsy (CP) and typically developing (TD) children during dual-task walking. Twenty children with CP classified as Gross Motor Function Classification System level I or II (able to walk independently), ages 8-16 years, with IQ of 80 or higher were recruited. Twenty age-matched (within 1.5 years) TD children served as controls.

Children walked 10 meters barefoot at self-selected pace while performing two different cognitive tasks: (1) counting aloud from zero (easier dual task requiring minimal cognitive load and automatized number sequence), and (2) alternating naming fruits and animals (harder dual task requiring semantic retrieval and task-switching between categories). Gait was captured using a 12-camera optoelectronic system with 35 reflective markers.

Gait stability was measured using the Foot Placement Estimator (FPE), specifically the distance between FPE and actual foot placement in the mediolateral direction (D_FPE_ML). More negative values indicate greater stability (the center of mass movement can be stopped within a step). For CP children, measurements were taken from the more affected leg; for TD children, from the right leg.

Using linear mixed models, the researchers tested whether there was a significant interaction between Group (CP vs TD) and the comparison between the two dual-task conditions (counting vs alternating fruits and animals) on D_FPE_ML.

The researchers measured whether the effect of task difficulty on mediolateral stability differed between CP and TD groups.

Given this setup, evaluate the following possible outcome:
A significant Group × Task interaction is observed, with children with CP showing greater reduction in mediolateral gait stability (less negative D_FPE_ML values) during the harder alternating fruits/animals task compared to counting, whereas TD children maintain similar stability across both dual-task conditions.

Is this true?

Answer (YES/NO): NO